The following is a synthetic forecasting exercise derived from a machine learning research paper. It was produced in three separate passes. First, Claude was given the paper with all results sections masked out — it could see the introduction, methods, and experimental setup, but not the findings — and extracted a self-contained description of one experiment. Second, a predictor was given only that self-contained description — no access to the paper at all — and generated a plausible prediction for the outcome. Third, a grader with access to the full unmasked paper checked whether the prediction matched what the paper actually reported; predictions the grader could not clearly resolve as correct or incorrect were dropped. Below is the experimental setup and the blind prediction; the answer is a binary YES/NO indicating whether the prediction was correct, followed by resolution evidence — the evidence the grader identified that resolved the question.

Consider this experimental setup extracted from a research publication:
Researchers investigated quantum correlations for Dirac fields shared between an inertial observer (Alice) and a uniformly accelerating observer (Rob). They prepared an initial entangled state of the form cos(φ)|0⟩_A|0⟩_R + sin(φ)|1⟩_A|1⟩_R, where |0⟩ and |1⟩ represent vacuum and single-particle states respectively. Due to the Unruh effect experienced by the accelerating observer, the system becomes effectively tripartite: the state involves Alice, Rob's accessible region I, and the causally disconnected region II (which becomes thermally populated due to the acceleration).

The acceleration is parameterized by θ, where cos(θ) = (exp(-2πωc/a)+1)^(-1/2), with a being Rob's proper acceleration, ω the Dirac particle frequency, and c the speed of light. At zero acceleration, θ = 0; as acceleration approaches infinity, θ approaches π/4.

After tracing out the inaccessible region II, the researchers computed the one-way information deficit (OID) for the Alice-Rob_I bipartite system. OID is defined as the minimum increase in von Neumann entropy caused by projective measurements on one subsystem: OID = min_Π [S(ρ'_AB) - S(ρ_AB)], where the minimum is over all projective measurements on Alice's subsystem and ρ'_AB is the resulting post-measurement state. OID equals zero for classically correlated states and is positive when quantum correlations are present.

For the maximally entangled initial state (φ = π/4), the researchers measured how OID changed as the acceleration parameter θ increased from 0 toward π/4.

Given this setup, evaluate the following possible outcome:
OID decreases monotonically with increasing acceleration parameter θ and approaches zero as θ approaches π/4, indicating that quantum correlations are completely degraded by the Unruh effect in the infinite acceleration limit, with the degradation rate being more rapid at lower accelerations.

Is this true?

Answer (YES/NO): NO